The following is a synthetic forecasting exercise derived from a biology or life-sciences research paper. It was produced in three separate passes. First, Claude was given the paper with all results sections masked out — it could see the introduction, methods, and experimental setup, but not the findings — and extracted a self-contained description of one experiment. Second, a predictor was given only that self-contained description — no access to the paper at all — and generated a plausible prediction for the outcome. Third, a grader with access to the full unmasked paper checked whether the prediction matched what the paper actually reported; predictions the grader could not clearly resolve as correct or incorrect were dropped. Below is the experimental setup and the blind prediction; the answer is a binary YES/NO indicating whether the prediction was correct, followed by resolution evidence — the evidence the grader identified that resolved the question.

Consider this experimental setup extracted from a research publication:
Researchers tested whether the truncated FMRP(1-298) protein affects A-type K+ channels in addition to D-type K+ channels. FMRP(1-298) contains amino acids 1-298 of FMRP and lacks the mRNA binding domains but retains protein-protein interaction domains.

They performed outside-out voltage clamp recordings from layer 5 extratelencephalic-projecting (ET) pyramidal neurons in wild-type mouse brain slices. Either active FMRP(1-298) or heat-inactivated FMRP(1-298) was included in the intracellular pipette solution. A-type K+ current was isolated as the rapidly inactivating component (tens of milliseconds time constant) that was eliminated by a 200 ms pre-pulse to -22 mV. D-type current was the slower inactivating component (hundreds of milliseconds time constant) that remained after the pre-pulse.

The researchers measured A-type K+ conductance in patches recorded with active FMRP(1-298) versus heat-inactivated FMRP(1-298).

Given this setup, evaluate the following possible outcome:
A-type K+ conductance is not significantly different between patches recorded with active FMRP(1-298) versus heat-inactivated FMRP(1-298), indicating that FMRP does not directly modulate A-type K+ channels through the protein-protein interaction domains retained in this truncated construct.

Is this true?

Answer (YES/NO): YES